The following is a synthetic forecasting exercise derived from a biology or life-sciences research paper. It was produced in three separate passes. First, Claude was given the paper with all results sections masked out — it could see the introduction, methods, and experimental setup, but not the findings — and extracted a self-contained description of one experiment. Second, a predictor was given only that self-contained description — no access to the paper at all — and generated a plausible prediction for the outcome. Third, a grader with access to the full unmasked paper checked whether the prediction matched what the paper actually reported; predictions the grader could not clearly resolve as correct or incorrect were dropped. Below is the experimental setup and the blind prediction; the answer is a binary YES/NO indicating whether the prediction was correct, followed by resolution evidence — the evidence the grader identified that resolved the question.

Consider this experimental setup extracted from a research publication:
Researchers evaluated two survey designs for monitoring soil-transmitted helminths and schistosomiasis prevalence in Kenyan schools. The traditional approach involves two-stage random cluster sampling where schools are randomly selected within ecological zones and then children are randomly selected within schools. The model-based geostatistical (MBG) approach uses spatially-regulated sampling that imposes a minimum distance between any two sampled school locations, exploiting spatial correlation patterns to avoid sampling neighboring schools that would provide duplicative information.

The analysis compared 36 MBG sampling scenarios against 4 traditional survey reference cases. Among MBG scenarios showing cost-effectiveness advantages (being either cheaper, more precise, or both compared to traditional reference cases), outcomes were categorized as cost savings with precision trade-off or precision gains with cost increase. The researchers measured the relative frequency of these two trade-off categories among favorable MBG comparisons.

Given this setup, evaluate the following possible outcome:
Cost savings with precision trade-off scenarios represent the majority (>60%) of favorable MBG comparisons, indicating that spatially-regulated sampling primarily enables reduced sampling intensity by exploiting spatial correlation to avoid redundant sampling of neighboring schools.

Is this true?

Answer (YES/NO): NO